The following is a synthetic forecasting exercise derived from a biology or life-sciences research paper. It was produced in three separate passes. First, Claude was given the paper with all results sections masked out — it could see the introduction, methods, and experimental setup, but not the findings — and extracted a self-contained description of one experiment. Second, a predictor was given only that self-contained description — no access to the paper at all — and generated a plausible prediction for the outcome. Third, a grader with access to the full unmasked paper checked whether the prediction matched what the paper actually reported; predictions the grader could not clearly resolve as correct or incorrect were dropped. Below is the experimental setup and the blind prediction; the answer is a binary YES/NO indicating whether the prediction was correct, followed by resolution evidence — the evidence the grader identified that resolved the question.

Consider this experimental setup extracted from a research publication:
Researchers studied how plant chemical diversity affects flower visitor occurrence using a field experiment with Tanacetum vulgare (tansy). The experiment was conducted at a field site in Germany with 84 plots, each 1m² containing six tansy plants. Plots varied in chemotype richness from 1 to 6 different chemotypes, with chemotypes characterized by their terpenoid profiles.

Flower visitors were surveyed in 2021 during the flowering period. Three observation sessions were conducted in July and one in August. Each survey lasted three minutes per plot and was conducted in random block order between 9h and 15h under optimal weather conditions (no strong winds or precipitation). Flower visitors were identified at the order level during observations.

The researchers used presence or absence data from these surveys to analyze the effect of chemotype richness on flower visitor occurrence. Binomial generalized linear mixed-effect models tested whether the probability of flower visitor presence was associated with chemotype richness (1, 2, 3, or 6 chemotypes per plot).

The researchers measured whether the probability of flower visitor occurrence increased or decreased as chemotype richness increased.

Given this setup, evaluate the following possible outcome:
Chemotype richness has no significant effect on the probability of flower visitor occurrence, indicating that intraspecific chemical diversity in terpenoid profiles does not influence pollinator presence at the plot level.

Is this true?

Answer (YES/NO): NO